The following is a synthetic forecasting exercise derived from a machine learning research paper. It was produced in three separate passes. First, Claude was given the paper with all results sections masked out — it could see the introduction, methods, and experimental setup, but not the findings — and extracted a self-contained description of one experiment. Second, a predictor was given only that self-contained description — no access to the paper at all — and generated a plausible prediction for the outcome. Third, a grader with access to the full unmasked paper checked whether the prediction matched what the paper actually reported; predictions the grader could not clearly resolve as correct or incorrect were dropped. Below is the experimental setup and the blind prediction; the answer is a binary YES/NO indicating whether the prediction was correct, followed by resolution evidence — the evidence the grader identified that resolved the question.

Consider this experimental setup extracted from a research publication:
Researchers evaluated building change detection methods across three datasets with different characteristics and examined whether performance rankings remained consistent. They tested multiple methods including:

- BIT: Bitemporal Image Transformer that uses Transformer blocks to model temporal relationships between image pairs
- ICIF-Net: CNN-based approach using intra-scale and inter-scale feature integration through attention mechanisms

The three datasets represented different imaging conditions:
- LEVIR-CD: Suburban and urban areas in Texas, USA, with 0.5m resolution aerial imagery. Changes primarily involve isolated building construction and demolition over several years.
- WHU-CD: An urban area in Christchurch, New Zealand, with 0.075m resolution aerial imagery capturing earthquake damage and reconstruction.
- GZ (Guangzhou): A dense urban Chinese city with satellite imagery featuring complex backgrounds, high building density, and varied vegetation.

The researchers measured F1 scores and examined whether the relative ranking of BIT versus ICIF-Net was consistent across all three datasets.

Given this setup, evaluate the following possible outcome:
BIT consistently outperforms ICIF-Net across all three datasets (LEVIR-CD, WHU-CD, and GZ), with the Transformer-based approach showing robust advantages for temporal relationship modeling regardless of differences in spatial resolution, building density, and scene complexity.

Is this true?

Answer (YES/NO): NO